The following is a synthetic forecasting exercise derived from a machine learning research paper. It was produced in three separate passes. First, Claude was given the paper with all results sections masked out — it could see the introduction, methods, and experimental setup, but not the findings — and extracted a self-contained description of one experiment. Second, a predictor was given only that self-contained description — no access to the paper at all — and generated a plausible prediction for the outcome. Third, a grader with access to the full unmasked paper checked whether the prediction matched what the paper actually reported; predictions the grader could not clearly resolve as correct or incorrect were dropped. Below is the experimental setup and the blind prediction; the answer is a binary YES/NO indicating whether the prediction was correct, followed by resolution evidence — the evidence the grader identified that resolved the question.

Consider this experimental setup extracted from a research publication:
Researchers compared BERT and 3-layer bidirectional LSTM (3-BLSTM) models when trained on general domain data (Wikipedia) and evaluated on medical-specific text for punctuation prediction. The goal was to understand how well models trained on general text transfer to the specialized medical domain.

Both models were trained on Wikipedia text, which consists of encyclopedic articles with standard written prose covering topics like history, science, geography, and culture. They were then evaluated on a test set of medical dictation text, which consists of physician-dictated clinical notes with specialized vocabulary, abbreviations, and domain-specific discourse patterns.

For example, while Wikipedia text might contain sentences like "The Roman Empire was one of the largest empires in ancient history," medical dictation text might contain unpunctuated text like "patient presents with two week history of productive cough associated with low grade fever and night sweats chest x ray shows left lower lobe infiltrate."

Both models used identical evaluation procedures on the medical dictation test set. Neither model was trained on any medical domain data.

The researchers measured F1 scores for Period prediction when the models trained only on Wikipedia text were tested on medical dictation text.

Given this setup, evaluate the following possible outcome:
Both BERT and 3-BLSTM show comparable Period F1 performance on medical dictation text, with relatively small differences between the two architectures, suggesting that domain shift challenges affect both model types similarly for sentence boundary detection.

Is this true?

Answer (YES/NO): YES